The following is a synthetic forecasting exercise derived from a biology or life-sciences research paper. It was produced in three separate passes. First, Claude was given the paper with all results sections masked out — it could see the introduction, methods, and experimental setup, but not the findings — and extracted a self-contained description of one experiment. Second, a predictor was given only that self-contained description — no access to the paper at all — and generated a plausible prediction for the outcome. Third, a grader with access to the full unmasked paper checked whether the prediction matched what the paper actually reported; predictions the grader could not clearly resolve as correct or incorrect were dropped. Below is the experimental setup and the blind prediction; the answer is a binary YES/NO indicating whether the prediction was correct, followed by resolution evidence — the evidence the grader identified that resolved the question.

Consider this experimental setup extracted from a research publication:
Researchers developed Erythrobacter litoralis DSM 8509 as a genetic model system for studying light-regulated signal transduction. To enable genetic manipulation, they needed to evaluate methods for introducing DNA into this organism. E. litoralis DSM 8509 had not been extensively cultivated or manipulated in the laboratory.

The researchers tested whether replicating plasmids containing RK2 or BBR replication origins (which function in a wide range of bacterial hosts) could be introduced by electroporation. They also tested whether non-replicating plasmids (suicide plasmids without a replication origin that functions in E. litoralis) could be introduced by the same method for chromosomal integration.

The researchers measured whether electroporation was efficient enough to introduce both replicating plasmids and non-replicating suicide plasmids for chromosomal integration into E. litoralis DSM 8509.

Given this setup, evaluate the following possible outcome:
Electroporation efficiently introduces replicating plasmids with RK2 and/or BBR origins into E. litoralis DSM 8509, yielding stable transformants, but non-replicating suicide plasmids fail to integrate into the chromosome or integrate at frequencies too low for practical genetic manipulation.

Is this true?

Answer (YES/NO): YES